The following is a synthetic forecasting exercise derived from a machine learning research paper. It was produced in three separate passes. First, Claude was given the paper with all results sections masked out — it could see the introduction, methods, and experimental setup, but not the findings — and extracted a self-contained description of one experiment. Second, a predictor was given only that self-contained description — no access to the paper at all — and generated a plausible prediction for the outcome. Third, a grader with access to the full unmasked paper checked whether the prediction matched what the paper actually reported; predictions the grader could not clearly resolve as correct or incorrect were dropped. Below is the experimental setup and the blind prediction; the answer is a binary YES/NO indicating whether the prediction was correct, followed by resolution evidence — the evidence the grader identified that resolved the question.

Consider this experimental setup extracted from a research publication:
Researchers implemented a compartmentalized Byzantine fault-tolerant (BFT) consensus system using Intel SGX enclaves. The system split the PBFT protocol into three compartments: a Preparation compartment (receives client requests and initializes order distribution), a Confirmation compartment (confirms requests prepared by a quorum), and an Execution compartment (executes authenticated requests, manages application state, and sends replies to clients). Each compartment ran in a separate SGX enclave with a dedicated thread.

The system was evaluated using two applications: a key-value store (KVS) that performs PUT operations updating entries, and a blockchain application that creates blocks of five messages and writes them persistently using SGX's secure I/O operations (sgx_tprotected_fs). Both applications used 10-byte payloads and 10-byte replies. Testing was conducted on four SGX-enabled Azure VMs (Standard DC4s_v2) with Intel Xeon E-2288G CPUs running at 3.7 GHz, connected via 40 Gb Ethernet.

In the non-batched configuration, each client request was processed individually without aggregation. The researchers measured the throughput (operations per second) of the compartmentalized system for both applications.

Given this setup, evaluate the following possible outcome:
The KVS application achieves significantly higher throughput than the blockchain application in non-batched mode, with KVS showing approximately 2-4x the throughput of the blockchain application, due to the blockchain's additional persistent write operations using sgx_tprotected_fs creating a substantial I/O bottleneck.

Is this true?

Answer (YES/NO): NO